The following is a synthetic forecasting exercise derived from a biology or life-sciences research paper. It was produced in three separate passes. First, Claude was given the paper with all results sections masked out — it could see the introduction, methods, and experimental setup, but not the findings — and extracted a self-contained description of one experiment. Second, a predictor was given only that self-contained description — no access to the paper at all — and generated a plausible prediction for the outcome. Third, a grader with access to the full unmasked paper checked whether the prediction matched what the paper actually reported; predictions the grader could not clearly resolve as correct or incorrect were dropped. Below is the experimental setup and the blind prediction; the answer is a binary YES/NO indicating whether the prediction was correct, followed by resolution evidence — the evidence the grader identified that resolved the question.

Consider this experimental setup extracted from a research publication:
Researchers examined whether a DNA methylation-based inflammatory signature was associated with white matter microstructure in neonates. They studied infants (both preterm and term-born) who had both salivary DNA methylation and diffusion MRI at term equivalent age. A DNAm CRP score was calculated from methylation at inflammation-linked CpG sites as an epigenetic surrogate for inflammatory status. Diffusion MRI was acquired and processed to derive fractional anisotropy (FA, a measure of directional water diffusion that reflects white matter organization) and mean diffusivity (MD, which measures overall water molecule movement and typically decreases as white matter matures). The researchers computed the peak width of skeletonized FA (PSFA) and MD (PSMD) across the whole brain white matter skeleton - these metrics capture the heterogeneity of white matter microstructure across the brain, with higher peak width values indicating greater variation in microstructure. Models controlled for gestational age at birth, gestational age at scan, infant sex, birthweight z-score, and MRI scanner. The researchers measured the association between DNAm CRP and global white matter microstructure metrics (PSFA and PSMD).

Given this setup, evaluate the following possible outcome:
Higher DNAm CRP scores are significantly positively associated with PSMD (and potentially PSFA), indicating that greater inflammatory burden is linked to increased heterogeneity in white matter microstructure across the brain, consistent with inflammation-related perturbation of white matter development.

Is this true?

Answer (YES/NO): NO